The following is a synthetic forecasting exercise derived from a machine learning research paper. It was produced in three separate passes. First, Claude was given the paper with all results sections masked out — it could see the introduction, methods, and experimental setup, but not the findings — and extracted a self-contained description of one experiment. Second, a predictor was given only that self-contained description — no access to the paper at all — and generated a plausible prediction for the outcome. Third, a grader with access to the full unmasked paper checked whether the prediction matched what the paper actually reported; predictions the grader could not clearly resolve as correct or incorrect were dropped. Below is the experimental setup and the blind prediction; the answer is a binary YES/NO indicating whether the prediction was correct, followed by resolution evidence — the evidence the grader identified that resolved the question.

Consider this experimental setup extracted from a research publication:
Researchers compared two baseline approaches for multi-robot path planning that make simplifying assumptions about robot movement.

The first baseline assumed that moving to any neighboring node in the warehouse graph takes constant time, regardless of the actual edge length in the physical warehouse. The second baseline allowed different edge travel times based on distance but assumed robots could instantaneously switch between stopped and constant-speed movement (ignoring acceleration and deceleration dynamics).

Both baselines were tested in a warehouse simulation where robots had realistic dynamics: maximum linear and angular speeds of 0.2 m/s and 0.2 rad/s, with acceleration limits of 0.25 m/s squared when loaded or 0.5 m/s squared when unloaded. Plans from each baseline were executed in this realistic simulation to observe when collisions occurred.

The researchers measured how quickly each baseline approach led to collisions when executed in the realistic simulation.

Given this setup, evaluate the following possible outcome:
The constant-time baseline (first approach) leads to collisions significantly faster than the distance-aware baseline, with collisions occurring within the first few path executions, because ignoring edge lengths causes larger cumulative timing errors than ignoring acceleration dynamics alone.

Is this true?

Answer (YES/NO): YES